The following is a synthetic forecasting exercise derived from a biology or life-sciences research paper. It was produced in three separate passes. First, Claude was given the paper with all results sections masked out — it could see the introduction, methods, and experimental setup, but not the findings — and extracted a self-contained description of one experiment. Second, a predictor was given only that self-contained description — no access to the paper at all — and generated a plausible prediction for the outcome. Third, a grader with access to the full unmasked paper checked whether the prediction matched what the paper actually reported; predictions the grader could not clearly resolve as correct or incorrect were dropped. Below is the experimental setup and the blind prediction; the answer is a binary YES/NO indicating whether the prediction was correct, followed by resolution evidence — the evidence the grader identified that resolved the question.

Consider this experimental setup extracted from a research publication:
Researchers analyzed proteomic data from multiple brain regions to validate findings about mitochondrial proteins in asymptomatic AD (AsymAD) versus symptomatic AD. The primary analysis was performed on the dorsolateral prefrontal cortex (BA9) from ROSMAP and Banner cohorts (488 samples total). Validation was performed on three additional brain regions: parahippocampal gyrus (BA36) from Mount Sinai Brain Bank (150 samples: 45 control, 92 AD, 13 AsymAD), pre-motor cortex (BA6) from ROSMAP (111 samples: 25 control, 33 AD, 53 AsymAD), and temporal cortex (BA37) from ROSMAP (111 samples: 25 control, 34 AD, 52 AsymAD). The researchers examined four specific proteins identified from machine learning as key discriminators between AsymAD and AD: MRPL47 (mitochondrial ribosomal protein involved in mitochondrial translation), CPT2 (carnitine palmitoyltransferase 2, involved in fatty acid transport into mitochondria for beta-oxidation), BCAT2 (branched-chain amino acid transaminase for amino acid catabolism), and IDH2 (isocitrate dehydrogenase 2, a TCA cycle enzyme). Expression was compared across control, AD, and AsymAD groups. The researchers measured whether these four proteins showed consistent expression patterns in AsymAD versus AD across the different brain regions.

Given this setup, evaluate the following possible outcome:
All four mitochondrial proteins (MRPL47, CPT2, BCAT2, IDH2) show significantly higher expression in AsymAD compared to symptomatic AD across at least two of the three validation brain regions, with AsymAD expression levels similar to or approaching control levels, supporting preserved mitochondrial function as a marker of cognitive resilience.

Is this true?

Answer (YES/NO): NO